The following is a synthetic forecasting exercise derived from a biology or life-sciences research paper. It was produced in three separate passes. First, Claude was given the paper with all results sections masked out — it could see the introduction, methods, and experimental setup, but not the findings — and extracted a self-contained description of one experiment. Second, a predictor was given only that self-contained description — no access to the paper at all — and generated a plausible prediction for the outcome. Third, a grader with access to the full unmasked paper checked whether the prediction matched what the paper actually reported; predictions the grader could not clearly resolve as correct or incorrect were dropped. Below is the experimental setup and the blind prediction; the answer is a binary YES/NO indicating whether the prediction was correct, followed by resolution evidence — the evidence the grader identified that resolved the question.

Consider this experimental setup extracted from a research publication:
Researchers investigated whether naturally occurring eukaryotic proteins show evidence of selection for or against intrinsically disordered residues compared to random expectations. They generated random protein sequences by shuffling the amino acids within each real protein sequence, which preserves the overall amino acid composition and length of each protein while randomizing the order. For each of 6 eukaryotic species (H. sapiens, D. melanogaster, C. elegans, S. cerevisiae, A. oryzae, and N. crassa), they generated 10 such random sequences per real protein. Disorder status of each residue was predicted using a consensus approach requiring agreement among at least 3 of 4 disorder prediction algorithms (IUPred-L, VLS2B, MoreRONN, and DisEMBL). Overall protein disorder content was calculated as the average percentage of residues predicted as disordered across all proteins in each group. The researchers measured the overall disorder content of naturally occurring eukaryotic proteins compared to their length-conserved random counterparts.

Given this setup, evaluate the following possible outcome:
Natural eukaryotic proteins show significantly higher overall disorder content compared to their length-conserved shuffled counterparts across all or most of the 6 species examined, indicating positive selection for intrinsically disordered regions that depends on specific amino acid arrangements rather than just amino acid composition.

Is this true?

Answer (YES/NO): YES